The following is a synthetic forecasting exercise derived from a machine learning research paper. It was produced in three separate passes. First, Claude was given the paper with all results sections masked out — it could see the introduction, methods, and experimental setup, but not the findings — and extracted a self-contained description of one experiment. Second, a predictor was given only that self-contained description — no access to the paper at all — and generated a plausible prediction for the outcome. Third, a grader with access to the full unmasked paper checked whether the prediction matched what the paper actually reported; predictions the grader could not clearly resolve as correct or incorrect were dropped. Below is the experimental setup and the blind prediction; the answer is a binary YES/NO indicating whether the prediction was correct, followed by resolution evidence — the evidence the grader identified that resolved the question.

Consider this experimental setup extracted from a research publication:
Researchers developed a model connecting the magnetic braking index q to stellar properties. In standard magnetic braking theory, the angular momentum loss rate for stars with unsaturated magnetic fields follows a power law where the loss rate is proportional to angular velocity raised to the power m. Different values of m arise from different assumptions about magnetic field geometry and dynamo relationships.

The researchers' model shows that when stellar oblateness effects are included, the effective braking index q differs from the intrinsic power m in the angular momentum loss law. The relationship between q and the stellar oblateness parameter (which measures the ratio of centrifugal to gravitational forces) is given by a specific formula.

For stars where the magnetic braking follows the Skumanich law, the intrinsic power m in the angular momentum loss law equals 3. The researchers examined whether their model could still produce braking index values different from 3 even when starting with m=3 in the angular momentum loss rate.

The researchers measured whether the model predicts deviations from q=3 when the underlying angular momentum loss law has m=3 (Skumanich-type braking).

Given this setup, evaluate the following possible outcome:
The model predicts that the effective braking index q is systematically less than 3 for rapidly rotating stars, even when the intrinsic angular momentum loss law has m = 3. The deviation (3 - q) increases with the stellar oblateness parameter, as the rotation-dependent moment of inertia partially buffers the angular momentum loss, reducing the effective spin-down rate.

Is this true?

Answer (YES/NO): YES